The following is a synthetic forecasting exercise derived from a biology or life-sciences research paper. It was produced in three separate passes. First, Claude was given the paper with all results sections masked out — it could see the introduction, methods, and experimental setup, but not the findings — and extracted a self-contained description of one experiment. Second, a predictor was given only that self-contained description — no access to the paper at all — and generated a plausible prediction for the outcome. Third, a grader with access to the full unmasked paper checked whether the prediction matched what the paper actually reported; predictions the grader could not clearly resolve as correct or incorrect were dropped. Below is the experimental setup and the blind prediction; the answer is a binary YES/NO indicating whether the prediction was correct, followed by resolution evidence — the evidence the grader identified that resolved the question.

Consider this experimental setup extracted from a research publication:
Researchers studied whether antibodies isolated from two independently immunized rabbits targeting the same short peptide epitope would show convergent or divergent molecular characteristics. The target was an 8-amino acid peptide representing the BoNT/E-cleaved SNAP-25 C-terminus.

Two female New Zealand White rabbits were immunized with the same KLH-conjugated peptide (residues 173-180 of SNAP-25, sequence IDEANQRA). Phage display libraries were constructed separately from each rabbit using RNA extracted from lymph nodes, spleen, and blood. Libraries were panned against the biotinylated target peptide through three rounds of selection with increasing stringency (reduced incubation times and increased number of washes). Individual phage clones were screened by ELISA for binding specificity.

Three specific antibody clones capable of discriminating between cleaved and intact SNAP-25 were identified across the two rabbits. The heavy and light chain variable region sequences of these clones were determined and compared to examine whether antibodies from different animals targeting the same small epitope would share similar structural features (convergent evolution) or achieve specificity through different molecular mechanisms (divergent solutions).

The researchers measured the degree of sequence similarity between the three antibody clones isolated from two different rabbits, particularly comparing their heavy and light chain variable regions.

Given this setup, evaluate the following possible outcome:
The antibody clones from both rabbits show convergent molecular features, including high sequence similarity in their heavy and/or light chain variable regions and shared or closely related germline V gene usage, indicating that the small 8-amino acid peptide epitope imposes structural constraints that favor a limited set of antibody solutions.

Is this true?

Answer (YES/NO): YES